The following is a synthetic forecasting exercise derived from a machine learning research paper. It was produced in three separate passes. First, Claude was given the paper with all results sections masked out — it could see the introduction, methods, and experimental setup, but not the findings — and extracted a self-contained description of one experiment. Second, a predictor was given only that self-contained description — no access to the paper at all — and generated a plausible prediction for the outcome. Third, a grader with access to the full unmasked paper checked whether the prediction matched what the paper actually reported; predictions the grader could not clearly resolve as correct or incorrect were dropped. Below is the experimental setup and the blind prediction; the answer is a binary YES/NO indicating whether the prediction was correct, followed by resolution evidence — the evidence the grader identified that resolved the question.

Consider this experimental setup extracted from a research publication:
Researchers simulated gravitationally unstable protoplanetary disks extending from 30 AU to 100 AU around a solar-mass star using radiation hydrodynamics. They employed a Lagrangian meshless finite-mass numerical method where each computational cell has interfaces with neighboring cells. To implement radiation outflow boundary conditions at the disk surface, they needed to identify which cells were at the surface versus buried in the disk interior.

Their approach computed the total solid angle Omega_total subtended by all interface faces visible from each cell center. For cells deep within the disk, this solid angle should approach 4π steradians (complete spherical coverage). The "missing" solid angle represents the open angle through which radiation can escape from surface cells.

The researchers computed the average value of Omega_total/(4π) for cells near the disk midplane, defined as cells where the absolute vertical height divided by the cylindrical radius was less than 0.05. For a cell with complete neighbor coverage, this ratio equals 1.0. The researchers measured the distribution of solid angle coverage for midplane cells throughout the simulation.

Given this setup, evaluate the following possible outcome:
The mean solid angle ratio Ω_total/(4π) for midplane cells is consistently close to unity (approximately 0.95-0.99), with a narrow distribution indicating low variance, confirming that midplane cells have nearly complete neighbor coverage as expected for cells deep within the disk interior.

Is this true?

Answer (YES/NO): NO